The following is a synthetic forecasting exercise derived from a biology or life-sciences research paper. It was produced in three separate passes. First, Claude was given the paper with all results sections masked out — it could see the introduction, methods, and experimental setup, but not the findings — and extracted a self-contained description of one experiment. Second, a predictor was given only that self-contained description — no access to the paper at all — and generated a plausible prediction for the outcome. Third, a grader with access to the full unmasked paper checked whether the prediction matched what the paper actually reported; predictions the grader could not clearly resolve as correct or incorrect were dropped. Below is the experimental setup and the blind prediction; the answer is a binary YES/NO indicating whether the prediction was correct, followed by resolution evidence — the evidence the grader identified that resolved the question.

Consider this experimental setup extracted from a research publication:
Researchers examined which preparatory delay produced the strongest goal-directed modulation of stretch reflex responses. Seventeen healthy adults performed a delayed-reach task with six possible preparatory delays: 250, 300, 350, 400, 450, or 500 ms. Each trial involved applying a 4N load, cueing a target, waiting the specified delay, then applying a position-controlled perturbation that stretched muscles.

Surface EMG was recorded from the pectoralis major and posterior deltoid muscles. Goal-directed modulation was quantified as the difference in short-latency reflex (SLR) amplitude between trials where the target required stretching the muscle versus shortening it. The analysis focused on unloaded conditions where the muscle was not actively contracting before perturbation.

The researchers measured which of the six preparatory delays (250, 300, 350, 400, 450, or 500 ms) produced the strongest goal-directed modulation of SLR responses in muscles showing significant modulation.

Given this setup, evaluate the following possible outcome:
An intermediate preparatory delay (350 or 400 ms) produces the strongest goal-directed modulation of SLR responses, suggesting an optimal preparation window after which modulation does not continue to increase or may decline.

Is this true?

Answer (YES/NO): YES